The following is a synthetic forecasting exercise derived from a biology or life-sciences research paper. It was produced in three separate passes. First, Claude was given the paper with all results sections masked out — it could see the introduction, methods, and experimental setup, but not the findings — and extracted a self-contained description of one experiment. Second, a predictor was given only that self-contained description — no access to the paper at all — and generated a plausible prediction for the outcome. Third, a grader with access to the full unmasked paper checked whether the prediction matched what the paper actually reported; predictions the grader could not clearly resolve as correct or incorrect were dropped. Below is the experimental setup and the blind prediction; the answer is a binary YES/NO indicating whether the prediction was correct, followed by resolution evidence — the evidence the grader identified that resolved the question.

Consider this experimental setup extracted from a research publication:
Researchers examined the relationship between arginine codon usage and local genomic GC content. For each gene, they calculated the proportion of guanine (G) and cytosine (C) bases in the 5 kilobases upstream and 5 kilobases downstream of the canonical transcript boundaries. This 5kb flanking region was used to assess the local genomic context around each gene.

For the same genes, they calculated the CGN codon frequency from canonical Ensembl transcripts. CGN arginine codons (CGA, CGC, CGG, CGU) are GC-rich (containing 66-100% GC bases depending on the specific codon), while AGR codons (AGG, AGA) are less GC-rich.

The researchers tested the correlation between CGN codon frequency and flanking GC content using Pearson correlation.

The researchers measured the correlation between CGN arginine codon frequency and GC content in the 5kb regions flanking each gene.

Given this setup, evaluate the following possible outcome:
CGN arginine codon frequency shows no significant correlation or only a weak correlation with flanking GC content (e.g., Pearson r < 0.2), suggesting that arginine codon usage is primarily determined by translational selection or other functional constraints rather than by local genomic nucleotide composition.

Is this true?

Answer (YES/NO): NO